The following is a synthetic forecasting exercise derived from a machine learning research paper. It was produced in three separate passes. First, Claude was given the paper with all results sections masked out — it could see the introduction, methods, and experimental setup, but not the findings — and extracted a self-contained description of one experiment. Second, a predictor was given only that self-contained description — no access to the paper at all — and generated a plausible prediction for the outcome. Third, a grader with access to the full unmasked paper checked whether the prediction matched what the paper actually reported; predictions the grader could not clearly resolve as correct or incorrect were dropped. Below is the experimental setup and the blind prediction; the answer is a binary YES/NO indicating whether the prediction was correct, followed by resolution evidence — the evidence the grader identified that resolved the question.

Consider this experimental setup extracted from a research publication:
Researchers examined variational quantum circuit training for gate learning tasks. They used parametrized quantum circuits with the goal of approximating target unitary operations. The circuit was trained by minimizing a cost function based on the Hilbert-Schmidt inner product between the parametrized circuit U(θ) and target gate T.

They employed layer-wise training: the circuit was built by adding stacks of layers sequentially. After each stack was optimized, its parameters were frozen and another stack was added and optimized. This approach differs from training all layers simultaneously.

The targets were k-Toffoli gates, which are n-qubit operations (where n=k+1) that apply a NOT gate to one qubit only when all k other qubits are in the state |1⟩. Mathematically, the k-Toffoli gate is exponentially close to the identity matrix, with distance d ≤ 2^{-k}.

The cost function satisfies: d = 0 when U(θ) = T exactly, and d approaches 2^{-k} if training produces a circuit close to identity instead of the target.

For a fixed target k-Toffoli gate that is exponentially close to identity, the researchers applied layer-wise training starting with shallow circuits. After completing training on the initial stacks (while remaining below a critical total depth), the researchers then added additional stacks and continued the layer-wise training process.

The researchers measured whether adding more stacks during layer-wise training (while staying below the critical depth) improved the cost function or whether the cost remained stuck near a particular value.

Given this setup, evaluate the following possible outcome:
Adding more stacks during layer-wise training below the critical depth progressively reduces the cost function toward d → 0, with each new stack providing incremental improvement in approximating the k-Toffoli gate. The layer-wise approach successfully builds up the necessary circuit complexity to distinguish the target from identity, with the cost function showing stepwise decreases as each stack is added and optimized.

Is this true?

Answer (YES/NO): NO